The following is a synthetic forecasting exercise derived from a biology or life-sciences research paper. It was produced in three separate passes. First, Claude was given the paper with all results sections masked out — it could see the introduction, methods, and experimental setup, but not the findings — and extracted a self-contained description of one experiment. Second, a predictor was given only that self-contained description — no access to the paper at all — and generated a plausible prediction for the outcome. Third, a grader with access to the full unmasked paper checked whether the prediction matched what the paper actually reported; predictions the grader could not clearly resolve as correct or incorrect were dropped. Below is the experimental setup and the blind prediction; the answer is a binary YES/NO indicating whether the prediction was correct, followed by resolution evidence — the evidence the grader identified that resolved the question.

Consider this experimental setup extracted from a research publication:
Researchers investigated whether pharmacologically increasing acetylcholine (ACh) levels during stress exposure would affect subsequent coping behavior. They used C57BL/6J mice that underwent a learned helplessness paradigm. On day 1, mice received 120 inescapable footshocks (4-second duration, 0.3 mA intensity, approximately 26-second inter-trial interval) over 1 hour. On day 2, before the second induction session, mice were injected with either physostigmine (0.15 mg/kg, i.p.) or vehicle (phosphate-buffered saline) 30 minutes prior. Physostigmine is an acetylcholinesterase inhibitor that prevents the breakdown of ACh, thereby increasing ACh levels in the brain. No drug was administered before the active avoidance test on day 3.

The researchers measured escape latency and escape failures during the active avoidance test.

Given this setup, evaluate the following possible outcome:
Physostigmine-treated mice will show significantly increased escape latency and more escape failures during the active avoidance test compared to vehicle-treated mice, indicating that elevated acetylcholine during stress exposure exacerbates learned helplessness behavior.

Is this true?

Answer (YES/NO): YES